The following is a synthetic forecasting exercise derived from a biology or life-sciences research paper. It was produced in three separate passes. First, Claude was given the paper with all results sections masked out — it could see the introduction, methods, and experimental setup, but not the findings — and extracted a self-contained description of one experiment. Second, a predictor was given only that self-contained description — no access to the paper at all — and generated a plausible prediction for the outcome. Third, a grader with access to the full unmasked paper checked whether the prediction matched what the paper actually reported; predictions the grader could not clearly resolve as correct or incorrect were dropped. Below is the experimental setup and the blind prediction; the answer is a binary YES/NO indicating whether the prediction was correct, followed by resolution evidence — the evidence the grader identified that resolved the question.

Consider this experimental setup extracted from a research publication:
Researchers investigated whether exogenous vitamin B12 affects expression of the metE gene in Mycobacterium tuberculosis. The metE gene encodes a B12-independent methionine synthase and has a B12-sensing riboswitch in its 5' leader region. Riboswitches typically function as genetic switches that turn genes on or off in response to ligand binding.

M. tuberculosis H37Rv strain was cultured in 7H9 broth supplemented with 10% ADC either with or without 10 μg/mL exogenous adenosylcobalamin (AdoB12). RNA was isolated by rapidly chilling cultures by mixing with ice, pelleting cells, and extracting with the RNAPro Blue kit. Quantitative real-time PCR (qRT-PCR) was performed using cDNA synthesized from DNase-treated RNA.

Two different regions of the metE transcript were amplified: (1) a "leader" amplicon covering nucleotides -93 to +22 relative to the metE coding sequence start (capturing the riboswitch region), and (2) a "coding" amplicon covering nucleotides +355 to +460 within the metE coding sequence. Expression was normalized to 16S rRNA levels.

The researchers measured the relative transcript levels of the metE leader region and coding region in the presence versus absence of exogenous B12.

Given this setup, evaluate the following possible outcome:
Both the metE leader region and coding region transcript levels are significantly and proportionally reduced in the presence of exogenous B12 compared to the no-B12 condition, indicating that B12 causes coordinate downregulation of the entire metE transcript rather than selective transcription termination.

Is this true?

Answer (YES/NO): NO